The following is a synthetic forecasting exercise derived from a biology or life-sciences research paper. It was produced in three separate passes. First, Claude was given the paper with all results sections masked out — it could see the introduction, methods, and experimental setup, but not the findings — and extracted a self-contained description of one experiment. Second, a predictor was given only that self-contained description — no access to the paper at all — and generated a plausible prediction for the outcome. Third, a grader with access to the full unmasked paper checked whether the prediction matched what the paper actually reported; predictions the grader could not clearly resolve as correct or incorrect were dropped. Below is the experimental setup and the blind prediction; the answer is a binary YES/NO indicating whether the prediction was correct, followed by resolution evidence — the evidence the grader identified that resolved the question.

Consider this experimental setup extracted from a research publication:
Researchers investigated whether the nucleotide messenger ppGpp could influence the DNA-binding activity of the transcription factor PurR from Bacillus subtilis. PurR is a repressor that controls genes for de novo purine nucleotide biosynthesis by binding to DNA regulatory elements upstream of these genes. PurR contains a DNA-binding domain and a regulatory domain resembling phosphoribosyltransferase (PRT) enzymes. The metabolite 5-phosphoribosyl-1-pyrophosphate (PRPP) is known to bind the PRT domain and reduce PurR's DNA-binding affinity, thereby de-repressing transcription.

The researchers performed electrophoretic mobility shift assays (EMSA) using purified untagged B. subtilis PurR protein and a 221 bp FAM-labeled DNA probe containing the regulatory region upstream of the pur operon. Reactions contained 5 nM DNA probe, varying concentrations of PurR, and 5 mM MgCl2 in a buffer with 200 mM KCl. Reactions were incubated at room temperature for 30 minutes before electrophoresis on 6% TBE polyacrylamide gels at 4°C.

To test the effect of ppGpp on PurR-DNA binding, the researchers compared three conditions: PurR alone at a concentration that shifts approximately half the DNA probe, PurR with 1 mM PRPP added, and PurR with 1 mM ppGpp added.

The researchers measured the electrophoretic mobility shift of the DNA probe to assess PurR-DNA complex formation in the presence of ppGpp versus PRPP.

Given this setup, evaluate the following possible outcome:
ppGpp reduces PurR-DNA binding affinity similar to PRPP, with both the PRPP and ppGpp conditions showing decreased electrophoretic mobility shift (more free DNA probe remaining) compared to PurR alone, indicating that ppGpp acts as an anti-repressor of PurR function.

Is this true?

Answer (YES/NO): NO